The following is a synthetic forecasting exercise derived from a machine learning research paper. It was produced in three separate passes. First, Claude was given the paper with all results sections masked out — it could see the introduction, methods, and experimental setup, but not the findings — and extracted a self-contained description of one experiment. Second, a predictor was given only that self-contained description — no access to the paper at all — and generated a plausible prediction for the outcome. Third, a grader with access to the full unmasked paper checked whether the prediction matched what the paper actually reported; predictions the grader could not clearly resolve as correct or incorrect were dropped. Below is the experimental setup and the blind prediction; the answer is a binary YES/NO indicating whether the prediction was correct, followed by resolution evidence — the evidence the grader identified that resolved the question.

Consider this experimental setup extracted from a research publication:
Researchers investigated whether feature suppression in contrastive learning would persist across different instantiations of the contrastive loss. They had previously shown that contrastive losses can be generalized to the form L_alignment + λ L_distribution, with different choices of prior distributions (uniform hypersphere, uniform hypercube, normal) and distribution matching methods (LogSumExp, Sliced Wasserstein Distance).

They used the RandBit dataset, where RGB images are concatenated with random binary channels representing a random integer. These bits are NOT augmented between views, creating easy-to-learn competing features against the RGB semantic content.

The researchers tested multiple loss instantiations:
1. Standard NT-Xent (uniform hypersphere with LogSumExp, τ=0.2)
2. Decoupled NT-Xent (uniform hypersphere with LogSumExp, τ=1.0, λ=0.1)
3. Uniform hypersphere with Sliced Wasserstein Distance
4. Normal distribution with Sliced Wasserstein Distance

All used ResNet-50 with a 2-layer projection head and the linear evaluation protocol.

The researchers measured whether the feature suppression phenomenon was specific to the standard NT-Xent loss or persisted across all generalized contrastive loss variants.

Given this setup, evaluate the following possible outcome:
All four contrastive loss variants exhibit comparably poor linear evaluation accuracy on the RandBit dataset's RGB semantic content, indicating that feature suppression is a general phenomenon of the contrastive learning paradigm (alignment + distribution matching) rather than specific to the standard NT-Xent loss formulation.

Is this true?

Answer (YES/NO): YES